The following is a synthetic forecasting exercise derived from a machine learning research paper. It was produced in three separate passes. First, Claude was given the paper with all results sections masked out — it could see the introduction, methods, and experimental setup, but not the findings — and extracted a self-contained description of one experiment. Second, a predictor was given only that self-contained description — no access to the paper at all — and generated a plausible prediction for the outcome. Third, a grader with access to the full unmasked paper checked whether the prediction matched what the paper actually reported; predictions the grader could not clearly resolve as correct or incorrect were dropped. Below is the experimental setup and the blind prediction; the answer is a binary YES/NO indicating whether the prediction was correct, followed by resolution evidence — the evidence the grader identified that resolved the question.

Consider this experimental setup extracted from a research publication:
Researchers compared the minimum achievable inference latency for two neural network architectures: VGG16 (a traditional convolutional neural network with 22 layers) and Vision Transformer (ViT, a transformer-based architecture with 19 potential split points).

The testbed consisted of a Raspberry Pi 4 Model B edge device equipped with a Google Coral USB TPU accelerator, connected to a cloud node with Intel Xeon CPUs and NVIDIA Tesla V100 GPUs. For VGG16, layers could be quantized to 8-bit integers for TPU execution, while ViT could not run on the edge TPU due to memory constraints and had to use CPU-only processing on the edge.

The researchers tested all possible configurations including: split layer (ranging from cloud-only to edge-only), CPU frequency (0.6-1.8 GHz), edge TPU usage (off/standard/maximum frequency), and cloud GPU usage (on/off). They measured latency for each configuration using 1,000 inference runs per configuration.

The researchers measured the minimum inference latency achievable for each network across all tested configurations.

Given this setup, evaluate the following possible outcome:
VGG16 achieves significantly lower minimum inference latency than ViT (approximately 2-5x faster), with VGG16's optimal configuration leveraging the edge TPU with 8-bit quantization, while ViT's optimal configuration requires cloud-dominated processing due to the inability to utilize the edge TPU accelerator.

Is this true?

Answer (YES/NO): NO